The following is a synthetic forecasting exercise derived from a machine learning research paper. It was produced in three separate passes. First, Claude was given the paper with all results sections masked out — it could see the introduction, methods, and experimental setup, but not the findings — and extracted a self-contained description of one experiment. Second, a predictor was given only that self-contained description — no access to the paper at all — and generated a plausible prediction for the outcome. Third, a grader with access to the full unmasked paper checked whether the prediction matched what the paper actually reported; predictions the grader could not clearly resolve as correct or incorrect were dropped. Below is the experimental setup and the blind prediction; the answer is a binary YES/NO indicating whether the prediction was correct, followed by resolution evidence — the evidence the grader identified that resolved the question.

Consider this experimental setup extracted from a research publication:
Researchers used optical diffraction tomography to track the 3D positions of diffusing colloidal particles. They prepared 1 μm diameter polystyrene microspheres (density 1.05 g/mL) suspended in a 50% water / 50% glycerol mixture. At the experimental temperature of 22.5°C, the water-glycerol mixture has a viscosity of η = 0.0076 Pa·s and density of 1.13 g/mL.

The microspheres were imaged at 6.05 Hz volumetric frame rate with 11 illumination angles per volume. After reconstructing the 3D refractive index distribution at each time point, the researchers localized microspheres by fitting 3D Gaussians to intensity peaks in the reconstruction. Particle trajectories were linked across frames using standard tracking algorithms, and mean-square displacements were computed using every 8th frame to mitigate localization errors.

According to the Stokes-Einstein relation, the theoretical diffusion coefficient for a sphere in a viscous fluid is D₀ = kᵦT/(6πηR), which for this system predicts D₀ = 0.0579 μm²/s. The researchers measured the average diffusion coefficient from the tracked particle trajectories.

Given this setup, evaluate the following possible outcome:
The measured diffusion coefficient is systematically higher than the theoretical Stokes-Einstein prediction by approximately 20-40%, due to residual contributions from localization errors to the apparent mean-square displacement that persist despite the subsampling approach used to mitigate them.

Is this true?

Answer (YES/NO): NO